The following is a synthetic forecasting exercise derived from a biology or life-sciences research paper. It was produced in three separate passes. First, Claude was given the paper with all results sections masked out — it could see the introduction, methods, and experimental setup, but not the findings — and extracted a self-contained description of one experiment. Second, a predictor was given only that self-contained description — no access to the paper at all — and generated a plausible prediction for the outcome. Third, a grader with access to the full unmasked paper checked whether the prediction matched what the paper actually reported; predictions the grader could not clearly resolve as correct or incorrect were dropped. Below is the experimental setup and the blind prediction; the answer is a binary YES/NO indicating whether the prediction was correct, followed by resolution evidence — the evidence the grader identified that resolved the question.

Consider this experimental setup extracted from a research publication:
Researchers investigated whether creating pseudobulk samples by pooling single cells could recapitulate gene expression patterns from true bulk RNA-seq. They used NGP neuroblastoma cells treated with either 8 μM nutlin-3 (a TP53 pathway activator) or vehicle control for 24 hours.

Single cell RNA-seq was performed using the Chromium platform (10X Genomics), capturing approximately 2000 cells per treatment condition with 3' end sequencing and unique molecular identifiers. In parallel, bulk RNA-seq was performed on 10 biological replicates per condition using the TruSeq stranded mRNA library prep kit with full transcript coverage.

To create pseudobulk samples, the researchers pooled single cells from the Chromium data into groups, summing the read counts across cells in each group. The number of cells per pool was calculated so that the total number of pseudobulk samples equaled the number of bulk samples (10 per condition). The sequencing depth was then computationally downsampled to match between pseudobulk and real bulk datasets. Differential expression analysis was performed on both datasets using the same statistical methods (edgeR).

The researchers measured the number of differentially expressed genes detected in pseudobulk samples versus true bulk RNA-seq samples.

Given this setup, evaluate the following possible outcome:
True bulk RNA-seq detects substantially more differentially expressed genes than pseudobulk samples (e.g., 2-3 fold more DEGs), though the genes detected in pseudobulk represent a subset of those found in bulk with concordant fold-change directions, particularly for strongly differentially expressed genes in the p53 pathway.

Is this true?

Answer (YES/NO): NO